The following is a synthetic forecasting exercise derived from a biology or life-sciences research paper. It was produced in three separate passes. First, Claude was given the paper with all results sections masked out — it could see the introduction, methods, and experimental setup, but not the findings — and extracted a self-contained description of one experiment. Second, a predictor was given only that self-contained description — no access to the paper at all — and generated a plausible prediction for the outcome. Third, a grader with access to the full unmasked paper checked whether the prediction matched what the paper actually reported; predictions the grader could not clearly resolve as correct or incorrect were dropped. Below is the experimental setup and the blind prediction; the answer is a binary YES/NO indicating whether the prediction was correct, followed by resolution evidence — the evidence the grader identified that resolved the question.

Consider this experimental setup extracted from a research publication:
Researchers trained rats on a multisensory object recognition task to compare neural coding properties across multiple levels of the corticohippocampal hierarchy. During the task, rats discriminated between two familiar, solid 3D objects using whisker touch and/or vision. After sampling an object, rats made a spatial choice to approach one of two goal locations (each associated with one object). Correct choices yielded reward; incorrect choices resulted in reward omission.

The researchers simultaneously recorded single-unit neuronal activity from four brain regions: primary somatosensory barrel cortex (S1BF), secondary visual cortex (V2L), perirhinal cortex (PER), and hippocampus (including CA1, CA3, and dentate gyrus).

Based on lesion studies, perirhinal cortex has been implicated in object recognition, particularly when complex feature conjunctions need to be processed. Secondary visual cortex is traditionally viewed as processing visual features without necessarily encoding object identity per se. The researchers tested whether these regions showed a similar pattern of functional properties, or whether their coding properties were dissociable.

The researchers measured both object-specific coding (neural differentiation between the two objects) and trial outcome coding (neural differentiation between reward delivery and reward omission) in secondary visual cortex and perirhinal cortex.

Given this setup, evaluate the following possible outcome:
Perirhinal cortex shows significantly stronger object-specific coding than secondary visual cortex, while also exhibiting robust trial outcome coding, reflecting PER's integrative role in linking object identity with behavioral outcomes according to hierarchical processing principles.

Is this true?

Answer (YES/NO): NO